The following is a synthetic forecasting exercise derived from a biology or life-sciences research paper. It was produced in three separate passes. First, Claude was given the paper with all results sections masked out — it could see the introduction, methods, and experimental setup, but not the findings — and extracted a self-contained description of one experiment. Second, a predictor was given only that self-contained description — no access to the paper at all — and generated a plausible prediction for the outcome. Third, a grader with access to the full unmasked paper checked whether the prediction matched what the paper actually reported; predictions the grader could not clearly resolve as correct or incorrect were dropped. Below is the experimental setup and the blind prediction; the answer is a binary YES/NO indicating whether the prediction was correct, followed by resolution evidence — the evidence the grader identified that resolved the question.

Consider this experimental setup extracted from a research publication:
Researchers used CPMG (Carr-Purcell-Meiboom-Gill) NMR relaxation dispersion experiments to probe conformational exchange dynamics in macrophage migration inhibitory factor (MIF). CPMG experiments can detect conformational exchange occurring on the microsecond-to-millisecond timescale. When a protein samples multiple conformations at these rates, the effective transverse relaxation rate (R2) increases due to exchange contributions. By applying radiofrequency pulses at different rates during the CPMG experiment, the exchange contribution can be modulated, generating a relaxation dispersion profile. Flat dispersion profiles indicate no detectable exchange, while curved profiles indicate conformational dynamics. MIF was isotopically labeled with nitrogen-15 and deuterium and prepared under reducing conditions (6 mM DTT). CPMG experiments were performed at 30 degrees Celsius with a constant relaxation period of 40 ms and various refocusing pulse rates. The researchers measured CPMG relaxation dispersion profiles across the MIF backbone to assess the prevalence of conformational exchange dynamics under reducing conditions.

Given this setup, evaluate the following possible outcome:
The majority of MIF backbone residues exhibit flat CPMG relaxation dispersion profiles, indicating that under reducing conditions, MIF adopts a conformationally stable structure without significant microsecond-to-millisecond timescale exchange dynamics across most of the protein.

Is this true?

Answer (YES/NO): NO